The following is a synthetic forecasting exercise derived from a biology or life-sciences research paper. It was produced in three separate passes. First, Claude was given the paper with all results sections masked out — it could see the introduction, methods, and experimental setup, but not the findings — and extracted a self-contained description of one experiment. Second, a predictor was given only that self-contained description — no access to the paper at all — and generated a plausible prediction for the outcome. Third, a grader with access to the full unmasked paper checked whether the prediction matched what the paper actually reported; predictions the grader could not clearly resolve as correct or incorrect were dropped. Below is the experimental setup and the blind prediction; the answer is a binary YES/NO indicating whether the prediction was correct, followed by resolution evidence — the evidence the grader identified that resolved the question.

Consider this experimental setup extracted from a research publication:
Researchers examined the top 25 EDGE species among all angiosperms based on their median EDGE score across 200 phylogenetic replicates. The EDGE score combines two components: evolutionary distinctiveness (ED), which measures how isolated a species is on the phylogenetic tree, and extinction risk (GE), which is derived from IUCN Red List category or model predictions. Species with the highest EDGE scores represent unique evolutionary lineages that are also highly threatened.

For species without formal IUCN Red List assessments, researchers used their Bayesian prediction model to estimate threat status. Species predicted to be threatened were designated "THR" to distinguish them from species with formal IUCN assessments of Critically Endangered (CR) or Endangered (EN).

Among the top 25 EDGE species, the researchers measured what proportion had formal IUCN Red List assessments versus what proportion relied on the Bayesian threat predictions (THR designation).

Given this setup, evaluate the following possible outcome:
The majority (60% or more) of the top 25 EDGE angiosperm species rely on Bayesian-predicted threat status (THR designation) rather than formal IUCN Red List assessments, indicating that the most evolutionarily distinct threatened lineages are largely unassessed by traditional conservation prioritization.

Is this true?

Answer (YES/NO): NO